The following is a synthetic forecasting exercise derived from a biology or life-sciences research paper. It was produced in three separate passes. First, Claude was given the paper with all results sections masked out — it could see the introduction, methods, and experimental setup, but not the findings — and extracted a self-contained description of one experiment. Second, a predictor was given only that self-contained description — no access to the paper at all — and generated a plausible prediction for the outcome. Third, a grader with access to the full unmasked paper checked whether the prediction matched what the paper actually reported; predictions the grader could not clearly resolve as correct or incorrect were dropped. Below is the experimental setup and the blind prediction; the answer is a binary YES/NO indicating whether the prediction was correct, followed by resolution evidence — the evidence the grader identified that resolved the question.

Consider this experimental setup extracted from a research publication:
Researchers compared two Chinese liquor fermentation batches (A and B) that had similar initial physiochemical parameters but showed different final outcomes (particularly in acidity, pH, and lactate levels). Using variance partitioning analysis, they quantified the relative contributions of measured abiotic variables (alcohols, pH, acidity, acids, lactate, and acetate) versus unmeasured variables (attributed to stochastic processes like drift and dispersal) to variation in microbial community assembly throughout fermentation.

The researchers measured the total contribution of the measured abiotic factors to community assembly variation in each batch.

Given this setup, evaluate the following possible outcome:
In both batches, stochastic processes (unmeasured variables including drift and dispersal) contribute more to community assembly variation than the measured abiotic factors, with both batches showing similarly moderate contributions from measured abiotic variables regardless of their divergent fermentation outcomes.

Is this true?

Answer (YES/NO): NO